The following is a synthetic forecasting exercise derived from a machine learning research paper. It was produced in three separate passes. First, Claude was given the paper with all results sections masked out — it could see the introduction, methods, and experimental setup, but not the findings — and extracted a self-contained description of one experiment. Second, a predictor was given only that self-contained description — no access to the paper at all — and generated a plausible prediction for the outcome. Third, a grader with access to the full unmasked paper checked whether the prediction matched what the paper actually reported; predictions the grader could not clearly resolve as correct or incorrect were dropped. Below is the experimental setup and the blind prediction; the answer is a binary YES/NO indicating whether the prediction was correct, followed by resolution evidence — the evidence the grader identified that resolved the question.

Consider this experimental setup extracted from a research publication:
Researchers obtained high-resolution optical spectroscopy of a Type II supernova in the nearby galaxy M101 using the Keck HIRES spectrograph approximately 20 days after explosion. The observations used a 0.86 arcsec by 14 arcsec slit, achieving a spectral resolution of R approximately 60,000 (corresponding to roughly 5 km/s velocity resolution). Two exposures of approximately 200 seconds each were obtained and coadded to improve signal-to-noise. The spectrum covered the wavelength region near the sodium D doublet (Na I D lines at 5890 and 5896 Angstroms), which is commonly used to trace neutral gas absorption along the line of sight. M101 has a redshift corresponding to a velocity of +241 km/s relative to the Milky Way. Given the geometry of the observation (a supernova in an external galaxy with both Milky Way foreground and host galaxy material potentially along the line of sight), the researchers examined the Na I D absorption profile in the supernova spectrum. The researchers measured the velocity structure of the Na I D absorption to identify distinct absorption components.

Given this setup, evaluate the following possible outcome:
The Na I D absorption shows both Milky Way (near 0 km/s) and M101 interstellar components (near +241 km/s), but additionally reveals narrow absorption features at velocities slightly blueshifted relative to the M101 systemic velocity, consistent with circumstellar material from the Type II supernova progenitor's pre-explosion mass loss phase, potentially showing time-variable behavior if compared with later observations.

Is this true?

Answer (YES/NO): NO